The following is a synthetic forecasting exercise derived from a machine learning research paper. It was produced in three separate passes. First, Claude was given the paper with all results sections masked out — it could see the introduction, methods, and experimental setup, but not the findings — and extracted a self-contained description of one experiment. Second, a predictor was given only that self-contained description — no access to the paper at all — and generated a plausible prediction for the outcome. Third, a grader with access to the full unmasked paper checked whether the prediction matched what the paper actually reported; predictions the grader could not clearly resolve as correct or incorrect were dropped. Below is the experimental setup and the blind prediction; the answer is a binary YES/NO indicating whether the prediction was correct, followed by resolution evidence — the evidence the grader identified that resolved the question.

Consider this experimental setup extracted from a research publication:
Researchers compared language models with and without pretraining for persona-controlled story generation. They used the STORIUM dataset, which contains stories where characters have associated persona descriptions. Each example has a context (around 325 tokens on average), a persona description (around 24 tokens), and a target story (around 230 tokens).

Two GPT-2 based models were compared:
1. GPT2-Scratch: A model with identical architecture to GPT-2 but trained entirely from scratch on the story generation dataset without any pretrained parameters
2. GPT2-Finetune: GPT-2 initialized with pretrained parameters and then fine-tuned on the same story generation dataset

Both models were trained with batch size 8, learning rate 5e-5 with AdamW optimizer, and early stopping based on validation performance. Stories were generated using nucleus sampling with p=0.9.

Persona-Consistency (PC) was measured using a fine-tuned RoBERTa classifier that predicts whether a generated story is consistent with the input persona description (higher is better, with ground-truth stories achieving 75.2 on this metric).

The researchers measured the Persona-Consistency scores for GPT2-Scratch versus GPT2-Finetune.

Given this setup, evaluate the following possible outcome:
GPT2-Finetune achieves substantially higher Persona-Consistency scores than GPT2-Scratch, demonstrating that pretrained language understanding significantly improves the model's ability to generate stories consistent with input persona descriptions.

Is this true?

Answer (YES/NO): YES